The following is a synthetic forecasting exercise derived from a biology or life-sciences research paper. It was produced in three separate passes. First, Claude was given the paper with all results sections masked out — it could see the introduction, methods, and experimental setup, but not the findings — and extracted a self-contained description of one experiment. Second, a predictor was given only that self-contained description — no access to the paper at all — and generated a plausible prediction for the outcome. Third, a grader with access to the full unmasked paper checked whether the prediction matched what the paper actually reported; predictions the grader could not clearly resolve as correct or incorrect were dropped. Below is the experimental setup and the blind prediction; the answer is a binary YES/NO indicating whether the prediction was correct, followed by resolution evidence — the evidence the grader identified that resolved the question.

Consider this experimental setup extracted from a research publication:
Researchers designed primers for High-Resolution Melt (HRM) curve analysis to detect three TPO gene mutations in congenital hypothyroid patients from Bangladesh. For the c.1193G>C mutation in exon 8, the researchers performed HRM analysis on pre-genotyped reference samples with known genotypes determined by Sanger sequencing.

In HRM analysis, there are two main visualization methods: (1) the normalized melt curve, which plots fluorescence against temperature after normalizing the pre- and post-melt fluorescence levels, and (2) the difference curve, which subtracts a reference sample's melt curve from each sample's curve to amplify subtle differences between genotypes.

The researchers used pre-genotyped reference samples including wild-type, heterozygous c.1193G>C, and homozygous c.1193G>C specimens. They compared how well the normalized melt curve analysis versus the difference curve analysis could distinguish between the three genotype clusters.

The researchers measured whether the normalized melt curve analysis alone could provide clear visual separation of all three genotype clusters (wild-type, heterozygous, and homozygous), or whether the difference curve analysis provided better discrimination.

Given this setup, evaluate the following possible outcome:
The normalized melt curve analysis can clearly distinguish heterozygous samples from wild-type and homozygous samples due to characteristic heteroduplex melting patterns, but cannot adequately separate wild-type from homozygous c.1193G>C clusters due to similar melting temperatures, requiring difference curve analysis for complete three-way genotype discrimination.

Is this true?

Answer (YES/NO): NO